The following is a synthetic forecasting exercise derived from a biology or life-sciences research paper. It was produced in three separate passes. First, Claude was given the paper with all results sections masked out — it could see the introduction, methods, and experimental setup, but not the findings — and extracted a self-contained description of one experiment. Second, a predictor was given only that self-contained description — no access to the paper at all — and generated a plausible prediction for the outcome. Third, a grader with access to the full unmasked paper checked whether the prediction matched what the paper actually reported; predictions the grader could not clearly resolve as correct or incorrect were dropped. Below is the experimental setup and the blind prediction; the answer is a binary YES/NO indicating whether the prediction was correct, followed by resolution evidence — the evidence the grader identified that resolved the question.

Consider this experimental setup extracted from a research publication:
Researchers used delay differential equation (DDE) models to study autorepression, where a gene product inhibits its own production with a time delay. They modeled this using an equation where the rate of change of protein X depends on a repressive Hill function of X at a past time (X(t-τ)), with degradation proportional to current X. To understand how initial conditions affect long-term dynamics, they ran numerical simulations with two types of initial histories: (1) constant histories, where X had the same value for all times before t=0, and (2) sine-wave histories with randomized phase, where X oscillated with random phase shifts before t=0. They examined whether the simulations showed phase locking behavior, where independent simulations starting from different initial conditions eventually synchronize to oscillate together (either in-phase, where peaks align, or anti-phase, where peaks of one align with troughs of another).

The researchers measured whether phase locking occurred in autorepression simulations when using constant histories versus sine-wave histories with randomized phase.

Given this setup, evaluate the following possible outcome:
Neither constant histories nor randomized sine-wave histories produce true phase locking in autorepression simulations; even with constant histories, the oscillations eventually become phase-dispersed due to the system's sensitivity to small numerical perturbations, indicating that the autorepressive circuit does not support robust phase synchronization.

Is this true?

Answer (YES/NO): NO